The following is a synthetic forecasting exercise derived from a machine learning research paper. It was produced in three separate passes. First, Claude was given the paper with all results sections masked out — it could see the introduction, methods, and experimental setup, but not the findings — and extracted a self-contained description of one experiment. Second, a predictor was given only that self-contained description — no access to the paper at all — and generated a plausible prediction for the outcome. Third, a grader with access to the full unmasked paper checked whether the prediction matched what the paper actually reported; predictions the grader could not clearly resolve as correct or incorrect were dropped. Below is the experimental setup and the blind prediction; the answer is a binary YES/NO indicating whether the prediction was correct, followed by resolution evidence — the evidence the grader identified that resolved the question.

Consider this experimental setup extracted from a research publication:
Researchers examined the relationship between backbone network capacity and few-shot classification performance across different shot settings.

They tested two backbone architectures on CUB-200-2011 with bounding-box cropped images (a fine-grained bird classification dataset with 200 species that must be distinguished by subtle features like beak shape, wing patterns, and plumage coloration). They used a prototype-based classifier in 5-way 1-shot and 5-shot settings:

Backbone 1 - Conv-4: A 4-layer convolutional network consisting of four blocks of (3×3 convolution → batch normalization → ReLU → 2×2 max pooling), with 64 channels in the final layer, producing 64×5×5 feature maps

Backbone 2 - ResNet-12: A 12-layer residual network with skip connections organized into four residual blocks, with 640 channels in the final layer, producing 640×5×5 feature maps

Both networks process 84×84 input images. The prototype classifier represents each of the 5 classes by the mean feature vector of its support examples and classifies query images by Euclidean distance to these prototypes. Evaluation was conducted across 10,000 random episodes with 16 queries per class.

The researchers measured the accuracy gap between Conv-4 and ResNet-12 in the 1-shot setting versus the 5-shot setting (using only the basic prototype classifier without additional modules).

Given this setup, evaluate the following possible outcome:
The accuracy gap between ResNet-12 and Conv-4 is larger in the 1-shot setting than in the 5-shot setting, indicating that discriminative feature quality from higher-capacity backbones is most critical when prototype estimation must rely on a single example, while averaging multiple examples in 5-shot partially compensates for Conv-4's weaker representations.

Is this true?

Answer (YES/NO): YES